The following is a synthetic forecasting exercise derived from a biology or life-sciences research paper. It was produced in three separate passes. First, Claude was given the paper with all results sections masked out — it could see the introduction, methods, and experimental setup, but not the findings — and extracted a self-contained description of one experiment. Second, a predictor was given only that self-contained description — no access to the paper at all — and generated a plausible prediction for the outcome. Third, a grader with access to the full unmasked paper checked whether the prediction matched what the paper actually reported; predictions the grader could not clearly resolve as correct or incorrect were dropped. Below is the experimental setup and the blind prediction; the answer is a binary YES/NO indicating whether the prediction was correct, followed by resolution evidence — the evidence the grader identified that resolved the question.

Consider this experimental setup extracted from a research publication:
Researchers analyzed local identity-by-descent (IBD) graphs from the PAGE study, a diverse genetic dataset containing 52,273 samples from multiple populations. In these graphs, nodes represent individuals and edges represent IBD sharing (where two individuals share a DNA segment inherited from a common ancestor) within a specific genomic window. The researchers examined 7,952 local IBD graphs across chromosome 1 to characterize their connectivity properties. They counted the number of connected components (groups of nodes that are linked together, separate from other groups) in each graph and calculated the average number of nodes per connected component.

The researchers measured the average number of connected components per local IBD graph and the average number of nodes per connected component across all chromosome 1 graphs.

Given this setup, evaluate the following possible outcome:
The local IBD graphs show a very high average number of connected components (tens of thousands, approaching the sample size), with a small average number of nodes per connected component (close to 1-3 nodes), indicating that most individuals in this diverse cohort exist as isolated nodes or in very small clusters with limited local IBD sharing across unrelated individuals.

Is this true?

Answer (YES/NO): NO